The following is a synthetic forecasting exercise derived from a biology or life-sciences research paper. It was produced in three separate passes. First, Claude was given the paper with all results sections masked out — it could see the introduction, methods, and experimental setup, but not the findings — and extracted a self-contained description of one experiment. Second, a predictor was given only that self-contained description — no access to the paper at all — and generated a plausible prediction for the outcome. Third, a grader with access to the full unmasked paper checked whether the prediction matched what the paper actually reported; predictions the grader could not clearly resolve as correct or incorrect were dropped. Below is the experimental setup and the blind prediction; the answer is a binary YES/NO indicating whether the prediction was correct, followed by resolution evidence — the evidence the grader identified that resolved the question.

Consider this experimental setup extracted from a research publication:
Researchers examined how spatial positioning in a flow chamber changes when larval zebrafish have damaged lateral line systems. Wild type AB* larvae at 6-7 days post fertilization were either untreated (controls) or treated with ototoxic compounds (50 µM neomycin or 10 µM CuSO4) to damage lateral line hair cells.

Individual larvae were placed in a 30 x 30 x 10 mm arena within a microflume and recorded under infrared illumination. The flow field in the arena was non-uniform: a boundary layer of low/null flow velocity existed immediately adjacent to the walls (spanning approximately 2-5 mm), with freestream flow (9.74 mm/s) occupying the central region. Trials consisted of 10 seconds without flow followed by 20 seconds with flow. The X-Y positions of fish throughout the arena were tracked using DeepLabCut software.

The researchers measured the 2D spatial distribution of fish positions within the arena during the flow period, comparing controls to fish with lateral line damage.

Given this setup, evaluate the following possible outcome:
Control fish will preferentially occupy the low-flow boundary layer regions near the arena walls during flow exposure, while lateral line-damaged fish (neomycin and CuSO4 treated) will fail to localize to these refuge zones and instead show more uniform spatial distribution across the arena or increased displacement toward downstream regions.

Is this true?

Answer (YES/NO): NO